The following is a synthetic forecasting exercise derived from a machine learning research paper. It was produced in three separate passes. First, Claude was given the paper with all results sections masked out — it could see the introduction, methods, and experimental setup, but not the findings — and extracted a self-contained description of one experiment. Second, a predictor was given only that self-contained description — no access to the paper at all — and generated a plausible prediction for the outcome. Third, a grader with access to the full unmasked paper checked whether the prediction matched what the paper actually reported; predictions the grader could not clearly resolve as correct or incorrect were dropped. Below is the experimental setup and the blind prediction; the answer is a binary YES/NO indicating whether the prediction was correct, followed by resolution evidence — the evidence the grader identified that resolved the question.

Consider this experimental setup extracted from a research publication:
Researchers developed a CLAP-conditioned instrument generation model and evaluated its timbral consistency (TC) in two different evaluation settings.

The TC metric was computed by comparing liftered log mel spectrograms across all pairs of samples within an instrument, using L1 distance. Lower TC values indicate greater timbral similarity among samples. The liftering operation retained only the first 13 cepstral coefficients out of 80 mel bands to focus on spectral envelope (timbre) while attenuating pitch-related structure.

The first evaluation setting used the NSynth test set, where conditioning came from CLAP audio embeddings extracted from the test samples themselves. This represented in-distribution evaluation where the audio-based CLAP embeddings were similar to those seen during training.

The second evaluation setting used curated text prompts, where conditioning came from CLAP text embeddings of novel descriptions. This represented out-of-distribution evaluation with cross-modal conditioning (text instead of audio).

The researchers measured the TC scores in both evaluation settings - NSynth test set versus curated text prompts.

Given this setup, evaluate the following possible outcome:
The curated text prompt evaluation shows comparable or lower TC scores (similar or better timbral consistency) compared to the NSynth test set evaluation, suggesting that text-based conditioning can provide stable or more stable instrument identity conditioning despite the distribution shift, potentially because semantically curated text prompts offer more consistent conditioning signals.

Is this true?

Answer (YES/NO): YES